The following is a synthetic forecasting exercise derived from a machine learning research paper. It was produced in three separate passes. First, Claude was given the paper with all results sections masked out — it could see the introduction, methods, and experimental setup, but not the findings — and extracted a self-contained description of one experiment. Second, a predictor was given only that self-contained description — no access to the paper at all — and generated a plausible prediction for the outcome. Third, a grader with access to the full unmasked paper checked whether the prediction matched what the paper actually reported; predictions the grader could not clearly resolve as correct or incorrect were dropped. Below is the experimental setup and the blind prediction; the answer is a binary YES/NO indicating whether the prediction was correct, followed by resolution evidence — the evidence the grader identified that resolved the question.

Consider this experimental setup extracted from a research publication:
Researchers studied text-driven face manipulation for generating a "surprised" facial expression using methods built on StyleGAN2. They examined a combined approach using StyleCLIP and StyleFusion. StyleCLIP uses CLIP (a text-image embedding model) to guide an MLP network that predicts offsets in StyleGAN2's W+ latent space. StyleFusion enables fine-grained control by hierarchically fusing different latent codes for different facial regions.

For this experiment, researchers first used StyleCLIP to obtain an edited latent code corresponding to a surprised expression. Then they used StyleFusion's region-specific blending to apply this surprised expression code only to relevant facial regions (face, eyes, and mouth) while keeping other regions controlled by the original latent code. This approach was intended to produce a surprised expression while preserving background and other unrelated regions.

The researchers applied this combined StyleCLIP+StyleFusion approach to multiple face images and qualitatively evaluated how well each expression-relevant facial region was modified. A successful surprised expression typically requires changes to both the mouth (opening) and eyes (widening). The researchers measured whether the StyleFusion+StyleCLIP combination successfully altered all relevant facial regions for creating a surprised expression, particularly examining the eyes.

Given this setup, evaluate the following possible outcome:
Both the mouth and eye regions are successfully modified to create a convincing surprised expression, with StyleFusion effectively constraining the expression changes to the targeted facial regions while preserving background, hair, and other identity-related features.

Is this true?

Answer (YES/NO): NO